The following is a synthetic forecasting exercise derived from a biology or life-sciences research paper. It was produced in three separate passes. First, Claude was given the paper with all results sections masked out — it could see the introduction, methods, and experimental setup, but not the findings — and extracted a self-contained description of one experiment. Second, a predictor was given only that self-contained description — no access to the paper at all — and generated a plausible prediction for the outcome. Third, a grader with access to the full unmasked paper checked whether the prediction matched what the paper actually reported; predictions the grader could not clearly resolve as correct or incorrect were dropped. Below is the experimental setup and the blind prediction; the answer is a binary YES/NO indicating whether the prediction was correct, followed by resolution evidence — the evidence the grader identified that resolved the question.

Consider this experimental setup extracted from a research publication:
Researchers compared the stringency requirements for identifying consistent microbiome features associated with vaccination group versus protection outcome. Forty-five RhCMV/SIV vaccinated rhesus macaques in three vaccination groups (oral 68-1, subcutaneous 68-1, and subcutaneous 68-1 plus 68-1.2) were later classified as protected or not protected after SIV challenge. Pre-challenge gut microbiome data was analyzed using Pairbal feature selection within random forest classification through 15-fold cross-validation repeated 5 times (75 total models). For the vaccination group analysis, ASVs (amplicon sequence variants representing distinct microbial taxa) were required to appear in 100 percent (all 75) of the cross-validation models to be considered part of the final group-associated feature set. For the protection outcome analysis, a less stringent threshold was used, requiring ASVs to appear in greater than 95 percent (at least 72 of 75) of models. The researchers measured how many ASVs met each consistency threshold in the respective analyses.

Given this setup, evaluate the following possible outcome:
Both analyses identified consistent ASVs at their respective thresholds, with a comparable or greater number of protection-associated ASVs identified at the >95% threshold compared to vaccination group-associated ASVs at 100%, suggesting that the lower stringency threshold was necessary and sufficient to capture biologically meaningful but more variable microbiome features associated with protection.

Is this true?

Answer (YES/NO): NO